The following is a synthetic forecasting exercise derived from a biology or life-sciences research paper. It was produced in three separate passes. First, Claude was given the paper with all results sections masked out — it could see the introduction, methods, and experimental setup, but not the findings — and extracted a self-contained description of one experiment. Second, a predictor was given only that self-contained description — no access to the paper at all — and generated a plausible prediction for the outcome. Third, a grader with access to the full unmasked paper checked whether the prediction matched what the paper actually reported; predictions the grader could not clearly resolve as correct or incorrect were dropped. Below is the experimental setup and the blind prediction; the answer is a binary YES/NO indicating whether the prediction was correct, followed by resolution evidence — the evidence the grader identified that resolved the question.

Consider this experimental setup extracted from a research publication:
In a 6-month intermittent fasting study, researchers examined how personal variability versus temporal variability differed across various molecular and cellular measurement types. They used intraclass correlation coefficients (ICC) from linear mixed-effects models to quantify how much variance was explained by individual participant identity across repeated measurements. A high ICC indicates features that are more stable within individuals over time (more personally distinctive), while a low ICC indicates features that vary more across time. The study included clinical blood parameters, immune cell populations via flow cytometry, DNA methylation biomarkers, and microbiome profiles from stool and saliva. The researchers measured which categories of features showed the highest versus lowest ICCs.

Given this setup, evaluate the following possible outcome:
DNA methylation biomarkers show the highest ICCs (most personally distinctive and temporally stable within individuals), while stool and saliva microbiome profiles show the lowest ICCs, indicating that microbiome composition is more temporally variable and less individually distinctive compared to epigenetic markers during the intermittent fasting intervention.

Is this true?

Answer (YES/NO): NO